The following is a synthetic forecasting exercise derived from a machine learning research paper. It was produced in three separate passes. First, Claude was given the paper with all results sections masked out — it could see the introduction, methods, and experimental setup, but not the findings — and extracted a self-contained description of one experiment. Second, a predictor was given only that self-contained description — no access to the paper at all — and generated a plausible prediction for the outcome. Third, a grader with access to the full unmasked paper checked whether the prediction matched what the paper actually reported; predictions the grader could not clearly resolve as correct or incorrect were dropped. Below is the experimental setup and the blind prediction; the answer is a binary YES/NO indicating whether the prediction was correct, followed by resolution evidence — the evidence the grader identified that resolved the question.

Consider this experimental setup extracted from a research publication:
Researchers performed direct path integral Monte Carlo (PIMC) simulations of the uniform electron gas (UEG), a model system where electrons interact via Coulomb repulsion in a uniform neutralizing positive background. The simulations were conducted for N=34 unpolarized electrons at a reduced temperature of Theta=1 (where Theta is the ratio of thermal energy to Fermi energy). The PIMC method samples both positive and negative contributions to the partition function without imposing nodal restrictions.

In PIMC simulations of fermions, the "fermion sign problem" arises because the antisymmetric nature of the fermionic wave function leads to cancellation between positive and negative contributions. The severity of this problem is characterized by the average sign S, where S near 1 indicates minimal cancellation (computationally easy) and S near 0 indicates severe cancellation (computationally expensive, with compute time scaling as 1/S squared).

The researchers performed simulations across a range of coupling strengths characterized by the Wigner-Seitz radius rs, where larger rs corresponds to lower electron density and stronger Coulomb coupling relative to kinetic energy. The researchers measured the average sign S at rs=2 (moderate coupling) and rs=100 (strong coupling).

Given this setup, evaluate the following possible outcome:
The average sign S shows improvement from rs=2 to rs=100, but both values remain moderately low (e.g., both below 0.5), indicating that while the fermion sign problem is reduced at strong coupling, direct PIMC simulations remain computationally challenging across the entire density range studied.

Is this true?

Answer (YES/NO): NO